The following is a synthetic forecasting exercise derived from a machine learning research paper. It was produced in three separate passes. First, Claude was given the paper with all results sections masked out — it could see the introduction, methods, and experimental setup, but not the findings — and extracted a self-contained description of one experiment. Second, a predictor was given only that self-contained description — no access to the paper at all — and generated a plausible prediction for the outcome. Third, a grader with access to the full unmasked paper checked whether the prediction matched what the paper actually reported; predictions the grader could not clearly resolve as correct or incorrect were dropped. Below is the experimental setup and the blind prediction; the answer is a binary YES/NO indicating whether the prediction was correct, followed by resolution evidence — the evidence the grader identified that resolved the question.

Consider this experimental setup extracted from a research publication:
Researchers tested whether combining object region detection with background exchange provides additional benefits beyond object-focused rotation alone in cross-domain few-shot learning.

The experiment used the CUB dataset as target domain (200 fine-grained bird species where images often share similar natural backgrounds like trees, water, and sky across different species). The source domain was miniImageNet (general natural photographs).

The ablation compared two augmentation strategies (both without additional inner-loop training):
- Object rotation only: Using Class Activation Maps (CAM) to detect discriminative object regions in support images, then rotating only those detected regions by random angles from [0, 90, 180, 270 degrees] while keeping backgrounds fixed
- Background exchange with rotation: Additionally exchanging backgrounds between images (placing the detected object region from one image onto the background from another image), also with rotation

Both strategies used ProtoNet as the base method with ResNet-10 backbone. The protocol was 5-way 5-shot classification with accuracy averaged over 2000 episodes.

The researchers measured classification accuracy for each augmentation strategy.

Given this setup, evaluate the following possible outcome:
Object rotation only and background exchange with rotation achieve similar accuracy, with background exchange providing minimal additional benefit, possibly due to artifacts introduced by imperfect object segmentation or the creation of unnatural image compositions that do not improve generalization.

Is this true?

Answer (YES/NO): YES